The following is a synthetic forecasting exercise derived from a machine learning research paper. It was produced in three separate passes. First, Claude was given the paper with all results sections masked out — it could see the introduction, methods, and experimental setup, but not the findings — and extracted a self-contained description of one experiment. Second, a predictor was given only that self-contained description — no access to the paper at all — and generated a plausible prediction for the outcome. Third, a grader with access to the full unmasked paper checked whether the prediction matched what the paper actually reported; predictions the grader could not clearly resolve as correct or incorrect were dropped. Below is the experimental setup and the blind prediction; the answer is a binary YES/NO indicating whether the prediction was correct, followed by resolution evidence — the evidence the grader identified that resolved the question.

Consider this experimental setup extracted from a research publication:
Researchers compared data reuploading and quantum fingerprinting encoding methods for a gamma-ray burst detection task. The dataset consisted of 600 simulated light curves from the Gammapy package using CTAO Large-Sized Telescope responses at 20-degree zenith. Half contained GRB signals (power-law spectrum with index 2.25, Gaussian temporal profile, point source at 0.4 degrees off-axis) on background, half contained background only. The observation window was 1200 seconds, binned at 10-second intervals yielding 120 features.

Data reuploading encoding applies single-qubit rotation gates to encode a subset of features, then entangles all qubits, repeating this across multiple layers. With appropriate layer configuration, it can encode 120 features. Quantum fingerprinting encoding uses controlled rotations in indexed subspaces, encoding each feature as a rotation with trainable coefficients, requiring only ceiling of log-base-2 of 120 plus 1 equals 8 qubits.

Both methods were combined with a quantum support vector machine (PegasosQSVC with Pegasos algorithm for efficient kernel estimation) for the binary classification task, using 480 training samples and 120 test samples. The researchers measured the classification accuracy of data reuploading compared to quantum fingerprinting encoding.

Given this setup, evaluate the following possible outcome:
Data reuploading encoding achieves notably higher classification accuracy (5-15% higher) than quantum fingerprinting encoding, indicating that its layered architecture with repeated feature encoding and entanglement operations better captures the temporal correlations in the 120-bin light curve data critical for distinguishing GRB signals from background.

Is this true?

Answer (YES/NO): NO